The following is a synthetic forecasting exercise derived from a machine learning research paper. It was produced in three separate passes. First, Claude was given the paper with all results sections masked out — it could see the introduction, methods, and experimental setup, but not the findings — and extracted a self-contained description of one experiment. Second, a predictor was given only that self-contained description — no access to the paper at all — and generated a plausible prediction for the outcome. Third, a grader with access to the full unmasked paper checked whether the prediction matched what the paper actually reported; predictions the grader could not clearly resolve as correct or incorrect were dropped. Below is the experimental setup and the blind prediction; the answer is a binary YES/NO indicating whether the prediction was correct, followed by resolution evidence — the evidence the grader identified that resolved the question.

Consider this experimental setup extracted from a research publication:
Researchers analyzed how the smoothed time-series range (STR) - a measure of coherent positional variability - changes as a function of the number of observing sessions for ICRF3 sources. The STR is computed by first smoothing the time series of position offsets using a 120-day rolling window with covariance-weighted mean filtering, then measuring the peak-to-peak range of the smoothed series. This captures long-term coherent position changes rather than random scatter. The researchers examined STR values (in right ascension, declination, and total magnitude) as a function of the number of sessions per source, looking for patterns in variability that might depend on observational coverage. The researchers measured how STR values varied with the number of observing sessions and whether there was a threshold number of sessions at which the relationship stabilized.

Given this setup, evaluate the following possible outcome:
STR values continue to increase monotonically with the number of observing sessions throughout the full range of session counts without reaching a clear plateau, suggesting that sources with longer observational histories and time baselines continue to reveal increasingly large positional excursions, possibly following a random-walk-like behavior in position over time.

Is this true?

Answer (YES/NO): NO